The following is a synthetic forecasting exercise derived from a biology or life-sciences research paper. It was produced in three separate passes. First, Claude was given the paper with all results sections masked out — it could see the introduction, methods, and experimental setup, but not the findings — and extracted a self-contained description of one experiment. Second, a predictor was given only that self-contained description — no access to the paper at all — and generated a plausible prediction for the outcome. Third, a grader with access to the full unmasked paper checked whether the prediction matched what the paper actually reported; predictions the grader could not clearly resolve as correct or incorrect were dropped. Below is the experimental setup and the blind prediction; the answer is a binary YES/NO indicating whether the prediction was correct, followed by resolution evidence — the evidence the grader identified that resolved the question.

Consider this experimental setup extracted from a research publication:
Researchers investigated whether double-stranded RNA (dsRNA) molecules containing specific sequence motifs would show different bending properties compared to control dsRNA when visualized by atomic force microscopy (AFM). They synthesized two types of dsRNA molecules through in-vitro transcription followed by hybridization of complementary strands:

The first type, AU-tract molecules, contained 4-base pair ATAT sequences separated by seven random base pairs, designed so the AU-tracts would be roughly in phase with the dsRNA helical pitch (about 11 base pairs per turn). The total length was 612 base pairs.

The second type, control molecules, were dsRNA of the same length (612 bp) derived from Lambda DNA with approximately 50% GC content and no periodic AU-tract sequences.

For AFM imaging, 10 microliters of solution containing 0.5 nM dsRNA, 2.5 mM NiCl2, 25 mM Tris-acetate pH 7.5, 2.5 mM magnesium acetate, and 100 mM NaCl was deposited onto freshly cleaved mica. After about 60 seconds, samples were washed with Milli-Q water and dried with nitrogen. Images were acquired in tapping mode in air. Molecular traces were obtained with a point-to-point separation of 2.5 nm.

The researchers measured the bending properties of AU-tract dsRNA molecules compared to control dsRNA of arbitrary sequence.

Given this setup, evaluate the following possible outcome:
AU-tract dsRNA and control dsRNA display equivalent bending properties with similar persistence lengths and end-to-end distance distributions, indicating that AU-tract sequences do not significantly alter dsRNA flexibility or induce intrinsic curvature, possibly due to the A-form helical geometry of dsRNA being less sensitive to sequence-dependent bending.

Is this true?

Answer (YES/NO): NO